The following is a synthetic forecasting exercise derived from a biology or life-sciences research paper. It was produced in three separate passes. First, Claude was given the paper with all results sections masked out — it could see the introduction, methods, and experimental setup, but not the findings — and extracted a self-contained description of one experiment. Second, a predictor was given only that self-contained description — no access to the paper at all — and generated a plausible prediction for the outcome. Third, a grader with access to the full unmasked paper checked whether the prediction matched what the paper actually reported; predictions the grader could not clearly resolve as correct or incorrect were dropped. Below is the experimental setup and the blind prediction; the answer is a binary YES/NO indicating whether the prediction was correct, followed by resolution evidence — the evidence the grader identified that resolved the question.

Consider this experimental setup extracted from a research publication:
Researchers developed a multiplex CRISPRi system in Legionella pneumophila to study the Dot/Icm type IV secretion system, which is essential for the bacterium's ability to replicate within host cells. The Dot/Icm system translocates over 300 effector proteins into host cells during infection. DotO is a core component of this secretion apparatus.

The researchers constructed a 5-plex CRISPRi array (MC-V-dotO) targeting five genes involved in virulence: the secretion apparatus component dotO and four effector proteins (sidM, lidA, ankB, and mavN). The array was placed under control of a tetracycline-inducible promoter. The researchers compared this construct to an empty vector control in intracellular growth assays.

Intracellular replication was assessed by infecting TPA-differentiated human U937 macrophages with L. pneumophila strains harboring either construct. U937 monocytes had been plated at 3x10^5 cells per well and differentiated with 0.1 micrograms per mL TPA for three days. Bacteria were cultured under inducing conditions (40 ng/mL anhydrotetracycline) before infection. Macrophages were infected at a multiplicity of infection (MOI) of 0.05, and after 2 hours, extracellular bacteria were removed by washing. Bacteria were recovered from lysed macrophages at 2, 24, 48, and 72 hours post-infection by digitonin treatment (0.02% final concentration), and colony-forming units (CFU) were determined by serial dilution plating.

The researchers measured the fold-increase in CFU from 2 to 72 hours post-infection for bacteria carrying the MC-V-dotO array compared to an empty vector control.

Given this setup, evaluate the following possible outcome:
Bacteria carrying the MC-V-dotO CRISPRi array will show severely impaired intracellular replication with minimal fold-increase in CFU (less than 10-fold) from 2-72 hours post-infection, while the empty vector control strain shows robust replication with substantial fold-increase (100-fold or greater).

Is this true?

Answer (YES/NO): NO